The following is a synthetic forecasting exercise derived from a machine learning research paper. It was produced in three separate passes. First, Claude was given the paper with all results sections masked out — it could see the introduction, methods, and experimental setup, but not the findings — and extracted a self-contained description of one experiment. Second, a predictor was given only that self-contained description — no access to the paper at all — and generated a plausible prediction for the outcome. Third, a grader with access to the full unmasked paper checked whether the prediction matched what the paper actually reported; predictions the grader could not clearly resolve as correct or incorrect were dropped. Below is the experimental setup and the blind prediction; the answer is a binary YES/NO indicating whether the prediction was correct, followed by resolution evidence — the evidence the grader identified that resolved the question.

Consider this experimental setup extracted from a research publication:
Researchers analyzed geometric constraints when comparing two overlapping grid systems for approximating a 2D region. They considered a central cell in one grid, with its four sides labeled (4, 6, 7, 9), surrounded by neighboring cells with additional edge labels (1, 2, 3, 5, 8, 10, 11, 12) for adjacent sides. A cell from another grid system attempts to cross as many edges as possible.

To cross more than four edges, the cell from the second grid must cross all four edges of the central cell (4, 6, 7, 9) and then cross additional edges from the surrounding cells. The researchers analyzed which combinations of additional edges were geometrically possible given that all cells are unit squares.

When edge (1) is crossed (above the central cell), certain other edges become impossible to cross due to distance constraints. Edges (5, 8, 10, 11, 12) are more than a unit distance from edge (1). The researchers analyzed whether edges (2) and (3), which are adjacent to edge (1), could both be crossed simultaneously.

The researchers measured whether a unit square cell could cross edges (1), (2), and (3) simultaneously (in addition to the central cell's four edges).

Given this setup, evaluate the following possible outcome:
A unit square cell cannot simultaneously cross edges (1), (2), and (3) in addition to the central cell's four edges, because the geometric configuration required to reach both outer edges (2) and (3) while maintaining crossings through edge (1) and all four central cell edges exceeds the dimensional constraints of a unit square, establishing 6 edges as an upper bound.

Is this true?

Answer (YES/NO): YES